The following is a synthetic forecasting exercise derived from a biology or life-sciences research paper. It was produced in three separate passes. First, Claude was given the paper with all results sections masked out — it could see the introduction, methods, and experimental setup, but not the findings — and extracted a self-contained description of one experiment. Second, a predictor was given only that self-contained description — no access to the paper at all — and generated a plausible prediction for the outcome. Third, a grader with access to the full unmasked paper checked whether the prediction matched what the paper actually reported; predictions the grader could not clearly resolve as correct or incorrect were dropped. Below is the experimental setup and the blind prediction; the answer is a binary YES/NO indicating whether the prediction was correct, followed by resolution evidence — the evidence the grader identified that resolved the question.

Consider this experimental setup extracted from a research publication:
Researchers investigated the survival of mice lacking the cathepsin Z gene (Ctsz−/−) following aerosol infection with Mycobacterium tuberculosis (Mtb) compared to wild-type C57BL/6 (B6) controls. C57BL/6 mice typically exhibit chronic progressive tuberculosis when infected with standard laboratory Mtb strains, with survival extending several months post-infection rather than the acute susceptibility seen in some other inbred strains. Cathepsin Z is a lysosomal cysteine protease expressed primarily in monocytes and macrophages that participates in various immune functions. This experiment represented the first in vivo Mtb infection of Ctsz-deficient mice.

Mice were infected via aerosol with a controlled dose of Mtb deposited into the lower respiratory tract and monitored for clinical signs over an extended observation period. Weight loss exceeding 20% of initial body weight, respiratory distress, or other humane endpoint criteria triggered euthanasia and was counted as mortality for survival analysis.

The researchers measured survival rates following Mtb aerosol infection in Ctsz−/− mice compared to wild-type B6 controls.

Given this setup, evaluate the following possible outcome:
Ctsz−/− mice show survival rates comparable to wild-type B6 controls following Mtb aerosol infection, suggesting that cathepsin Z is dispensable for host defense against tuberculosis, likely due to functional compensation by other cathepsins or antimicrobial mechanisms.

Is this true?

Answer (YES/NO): NO